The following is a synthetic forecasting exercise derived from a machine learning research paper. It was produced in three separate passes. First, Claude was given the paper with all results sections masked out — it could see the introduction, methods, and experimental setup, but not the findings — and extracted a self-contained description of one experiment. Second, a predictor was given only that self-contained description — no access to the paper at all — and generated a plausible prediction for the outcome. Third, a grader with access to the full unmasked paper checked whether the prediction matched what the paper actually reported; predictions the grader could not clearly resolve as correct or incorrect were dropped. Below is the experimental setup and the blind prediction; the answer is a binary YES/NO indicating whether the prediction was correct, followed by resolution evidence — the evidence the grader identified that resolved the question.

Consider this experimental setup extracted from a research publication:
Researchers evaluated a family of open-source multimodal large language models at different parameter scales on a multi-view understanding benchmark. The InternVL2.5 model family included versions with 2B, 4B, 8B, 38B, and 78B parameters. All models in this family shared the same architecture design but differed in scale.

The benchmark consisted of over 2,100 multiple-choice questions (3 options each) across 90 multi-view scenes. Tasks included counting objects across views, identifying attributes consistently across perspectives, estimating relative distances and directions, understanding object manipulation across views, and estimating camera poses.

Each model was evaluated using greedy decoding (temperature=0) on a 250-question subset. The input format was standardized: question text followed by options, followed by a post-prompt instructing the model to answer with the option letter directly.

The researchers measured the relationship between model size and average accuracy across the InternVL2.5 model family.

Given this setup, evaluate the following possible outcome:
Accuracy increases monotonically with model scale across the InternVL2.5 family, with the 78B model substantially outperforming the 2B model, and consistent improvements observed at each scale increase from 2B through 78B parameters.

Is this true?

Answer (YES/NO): NO